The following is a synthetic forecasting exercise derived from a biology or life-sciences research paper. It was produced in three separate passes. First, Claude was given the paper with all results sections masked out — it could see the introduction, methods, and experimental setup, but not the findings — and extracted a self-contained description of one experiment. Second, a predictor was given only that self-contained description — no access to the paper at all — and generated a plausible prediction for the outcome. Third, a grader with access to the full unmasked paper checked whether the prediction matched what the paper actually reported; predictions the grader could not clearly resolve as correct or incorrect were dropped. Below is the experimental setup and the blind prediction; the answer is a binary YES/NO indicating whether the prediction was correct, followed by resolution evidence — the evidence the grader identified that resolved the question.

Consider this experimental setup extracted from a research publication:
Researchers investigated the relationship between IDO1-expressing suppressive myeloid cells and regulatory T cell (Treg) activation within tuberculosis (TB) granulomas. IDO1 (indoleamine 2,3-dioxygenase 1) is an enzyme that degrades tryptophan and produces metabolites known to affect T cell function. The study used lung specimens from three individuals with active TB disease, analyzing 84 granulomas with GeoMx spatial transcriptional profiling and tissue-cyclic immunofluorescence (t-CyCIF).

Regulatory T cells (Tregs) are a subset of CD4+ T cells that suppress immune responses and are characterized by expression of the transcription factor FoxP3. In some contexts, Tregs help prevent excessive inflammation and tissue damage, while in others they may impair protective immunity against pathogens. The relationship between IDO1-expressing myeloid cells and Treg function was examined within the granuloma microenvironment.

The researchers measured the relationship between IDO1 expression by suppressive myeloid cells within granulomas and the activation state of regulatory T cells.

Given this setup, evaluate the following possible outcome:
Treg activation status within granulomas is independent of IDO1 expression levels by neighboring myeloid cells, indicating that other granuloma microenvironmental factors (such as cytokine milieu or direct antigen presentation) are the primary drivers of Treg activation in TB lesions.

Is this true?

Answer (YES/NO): NO